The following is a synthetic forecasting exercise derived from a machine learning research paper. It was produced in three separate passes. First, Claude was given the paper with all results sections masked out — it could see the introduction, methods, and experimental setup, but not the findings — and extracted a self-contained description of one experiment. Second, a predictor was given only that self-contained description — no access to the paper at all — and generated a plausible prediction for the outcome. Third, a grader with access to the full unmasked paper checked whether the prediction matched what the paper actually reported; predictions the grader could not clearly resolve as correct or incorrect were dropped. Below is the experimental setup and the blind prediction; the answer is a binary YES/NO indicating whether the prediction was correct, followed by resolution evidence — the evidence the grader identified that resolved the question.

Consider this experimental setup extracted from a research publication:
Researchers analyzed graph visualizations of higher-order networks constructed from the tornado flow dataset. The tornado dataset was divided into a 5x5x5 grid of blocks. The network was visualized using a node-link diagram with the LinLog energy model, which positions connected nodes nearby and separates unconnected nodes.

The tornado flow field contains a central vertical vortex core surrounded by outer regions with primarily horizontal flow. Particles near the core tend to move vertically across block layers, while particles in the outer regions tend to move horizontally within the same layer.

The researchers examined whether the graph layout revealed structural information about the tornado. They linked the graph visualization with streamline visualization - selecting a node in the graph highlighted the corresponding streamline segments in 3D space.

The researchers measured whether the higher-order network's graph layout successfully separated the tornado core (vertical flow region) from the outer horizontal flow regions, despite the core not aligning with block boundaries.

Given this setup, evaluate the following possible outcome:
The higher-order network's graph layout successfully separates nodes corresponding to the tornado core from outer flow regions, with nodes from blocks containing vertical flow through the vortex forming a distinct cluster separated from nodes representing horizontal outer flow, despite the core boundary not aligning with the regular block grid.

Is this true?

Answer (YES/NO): NO